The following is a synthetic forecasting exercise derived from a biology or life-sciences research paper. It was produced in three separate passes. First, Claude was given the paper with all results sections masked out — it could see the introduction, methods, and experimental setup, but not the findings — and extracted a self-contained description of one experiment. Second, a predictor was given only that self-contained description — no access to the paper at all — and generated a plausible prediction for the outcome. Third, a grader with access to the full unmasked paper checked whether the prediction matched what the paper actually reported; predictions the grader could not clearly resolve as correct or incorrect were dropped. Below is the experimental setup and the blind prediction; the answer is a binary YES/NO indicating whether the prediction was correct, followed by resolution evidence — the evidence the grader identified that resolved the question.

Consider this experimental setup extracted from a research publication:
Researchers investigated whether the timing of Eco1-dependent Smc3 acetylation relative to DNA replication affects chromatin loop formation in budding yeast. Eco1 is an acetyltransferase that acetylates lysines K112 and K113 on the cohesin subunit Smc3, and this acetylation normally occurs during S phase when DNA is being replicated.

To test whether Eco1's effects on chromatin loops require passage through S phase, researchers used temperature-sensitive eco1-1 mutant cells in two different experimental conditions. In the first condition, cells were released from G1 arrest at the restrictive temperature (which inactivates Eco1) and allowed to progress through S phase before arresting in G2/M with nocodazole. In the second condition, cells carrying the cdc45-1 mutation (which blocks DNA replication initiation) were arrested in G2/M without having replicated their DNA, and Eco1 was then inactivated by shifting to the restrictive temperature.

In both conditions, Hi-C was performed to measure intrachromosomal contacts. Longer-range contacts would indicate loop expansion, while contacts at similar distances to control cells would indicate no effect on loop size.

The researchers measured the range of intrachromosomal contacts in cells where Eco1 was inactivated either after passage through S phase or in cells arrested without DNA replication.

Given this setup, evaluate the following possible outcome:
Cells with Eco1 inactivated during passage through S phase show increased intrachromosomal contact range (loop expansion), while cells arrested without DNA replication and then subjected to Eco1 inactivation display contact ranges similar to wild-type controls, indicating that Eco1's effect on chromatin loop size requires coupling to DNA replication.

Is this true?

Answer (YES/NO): YES